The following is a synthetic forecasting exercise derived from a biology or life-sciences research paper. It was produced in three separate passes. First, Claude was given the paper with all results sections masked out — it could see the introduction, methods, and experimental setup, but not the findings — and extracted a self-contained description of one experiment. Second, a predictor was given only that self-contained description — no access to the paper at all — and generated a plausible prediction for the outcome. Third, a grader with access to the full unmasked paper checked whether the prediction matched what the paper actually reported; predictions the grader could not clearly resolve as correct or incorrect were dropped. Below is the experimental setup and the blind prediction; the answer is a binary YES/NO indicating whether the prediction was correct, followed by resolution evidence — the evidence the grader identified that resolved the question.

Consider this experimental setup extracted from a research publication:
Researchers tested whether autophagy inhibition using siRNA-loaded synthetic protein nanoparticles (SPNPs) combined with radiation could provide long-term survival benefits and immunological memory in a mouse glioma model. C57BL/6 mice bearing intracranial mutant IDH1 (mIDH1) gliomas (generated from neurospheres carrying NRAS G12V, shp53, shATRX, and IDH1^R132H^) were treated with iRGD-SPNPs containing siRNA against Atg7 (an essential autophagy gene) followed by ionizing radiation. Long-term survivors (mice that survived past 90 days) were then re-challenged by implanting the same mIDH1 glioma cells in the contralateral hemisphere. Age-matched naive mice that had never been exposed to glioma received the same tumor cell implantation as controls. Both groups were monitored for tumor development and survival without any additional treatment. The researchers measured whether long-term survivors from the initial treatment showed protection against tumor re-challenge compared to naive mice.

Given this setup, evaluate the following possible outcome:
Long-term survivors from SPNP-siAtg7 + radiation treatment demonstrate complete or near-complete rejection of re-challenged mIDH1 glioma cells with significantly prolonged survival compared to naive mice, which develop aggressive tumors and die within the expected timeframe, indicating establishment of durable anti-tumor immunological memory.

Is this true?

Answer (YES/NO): YES